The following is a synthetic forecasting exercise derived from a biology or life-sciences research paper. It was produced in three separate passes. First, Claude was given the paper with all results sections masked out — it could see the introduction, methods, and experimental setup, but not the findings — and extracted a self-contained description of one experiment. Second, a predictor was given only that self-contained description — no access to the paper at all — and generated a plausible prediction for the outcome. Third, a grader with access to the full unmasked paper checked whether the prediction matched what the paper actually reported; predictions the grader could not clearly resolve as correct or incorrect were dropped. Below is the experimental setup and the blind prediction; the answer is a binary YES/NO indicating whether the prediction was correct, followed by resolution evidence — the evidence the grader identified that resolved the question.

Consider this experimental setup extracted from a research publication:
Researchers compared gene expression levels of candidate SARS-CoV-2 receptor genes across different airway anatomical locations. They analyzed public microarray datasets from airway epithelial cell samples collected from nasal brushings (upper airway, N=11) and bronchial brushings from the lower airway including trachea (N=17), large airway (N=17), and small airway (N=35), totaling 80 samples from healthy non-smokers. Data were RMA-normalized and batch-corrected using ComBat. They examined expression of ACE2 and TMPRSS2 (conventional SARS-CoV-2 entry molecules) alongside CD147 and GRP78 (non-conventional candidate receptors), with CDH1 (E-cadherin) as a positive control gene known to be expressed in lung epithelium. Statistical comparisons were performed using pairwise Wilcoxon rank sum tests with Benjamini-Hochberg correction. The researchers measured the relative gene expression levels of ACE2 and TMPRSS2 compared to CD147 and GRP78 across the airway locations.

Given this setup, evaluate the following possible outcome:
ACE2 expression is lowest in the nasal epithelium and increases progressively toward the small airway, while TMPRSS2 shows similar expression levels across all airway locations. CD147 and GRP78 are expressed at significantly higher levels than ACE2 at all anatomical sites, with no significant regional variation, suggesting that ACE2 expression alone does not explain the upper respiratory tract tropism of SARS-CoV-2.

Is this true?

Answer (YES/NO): NO